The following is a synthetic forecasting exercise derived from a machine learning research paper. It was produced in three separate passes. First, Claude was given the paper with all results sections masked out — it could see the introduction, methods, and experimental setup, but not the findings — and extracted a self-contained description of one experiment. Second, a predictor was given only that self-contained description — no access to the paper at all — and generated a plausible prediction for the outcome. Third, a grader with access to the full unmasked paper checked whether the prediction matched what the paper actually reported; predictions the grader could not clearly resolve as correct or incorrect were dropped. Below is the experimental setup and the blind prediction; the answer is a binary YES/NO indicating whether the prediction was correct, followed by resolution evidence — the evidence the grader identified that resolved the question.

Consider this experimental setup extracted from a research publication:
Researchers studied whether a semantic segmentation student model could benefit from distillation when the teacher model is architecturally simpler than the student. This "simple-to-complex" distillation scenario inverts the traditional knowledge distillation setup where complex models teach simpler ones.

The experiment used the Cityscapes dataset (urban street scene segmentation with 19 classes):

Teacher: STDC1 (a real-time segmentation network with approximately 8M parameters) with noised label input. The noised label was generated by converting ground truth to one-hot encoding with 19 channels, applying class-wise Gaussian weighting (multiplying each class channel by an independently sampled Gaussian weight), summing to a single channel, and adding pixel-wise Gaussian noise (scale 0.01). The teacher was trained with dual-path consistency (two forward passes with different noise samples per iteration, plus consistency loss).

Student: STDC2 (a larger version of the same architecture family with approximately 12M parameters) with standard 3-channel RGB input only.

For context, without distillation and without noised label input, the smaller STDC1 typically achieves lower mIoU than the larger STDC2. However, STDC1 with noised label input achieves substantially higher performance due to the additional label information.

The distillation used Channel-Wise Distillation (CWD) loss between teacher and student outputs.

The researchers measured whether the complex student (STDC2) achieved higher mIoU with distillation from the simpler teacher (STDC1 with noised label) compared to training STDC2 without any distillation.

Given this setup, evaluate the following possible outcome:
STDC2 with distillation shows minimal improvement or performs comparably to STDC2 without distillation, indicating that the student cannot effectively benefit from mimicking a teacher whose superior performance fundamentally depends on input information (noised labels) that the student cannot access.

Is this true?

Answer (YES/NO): NO